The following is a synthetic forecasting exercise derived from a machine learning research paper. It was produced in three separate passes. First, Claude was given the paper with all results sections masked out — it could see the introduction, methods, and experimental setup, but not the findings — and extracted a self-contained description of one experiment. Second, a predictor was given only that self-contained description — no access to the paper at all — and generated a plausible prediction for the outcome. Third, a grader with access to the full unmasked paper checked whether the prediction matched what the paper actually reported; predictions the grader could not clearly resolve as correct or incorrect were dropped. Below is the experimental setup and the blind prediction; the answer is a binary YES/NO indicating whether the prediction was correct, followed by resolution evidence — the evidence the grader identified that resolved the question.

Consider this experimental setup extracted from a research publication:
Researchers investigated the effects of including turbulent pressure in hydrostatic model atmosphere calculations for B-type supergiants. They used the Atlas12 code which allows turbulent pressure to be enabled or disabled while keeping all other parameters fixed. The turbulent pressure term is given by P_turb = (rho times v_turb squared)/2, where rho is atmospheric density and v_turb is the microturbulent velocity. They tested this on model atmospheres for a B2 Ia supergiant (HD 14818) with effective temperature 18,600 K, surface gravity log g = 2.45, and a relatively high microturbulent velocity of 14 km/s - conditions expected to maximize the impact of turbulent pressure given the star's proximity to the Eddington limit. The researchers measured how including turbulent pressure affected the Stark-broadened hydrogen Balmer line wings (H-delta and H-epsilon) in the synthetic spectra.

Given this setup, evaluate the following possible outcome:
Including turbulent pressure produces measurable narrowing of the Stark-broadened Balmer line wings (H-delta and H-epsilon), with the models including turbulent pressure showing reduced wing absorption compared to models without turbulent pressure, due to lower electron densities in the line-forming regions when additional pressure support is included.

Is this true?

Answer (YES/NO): YES